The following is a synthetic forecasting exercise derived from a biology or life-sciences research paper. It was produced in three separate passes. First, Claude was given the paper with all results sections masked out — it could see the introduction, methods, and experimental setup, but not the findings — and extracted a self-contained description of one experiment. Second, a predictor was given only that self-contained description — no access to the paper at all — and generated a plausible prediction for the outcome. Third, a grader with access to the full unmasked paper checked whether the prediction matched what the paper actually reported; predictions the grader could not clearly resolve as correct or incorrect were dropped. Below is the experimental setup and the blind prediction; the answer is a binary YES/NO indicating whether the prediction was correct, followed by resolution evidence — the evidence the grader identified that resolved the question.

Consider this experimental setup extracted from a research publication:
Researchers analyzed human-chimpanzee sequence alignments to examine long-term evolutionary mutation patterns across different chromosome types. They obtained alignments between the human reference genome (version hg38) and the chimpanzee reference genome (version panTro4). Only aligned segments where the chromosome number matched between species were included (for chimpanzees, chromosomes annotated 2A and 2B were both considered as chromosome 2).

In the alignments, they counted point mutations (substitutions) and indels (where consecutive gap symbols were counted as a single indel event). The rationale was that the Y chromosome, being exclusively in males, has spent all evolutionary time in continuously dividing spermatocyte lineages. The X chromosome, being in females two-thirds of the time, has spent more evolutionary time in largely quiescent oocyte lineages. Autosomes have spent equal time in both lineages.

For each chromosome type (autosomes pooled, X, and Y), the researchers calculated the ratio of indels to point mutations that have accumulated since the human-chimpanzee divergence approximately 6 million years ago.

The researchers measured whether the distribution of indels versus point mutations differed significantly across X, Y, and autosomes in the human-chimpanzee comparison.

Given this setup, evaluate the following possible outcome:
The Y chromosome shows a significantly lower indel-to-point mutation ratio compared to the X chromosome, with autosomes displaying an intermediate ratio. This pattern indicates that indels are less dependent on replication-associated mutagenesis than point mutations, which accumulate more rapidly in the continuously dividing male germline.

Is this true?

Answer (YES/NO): YES